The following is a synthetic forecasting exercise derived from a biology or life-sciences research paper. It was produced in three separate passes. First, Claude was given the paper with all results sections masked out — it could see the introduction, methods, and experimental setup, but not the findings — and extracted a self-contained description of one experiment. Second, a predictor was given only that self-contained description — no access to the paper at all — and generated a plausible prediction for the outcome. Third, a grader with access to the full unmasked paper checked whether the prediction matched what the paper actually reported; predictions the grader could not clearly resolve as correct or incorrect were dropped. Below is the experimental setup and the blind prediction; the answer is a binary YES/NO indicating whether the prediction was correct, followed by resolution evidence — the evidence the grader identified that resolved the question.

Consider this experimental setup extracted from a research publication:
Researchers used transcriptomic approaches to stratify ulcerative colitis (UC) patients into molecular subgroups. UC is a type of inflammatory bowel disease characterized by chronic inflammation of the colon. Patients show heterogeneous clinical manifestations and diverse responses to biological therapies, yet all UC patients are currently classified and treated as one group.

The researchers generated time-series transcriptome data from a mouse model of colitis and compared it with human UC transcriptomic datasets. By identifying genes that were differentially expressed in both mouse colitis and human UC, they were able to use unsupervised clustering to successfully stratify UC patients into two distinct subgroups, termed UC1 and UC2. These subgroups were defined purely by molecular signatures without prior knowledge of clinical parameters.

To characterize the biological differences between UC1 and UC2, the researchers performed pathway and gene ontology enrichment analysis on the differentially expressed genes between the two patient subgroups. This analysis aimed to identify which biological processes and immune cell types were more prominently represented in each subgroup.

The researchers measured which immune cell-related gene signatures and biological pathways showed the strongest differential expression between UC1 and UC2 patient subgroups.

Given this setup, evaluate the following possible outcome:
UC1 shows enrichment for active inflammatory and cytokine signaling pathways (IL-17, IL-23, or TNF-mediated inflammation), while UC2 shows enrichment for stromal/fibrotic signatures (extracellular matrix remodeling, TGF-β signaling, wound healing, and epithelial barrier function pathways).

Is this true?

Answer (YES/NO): NO